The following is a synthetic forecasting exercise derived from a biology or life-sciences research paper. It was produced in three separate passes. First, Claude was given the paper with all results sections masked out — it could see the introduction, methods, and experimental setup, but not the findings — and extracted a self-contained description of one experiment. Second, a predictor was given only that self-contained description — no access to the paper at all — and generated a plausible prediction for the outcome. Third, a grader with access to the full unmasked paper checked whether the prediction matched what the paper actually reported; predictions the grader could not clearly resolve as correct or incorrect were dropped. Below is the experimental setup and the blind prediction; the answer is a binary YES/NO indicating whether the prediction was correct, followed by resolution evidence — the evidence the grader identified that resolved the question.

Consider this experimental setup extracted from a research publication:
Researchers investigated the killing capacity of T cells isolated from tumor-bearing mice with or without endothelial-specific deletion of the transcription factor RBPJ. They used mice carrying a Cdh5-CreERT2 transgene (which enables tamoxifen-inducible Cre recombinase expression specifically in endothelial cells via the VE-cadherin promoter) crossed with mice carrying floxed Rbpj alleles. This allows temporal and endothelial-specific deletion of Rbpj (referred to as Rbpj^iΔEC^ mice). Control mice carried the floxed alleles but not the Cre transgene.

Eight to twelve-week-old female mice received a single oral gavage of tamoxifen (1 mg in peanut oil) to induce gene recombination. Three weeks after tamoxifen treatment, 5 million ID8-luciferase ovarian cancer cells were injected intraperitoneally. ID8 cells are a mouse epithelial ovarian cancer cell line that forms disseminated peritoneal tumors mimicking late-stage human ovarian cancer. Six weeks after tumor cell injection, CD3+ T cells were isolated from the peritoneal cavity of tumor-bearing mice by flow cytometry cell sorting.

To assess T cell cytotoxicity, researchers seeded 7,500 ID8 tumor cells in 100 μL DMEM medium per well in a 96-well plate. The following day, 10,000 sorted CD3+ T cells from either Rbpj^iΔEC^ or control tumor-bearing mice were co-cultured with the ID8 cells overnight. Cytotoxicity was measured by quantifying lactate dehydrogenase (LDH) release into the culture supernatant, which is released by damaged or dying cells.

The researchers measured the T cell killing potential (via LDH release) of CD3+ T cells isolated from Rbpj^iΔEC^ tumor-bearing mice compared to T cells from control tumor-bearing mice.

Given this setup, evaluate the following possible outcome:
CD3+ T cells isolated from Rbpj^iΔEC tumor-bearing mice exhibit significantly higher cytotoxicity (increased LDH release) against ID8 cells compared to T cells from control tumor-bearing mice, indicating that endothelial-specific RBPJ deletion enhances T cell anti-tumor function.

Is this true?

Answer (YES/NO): YES